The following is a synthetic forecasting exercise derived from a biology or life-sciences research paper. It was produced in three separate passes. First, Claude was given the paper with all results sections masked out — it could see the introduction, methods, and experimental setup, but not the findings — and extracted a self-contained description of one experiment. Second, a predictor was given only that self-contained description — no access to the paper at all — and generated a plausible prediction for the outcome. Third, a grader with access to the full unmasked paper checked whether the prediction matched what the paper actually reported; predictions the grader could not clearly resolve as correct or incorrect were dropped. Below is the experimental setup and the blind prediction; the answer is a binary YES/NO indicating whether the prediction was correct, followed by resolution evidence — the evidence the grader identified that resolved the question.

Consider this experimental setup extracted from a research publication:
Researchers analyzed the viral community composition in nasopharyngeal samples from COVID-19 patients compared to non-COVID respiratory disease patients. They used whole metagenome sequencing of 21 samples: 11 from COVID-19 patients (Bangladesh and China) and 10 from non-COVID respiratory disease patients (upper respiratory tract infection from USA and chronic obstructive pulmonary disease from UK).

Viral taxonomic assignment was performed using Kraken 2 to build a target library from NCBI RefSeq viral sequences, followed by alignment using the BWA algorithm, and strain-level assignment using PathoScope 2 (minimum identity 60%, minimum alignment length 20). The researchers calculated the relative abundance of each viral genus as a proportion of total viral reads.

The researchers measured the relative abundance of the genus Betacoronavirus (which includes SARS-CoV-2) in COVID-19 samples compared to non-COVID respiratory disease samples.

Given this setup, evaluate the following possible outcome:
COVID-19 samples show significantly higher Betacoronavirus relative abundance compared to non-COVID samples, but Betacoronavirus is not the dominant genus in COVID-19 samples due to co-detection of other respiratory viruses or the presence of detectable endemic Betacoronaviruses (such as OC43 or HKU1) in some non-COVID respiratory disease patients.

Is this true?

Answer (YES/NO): NO